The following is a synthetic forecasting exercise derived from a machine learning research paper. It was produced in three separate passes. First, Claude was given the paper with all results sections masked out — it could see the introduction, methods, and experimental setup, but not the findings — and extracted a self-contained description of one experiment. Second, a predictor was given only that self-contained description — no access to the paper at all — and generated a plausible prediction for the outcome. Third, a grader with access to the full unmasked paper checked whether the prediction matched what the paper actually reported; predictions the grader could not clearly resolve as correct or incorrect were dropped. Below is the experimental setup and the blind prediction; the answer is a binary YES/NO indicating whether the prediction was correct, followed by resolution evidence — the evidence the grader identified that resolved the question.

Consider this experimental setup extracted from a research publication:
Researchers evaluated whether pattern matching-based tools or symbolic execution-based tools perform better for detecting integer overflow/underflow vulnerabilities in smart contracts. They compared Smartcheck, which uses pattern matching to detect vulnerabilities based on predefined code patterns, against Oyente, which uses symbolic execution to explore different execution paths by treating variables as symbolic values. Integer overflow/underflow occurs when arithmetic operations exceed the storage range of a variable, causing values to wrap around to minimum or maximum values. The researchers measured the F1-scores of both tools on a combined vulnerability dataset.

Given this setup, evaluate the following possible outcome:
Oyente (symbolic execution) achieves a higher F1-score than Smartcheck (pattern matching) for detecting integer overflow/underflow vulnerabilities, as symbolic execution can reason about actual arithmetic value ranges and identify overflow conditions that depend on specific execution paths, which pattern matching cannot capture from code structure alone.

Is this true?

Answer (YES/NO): YES